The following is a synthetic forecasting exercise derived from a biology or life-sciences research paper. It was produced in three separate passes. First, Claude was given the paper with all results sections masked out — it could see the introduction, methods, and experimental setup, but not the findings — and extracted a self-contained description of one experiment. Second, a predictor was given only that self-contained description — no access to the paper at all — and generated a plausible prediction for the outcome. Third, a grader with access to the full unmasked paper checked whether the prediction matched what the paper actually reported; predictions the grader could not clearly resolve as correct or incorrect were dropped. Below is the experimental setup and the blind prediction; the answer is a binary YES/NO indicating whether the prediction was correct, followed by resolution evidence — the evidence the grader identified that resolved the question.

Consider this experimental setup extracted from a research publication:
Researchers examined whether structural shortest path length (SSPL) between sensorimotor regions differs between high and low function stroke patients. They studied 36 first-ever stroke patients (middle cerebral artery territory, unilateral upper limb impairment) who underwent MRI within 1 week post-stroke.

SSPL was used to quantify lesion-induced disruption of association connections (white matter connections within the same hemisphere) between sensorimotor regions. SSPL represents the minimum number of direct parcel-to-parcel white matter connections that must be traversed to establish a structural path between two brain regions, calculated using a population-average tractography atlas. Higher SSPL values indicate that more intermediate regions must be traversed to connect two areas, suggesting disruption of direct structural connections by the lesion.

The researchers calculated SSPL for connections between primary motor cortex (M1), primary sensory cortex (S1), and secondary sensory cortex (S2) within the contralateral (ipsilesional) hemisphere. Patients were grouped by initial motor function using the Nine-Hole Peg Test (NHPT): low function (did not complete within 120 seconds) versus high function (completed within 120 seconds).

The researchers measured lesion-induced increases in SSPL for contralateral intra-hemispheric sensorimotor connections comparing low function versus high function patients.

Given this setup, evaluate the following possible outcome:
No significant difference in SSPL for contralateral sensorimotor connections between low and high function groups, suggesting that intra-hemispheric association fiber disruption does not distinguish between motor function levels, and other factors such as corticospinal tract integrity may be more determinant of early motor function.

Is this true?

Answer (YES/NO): NO